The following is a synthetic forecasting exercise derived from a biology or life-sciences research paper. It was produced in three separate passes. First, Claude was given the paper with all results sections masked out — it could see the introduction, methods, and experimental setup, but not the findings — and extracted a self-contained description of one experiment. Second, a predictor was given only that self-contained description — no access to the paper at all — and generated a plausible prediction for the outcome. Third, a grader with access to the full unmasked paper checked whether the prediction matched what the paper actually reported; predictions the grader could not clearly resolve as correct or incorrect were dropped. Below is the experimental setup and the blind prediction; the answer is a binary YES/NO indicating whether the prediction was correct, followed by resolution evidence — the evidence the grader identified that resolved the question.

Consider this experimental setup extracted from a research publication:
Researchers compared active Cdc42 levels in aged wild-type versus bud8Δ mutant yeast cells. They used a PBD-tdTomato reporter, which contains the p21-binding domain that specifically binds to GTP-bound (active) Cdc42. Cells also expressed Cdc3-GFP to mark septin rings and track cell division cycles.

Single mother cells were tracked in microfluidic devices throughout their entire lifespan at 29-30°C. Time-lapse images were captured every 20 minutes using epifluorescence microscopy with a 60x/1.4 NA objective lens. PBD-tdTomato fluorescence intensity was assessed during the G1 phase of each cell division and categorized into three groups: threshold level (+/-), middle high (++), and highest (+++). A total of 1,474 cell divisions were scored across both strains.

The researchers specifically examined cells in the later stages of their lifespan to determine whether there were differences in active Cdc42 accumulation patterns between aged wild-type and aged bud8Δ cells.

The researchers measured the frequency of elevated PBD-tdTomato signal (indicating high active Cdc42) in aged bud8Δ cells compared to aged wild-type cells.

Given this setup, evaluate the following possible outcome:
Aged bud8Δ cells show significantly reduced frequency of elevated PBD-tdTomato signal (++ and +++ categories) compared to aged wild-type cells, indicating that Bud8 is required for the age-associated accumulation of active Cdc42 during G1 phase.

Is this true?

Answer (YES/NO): YES